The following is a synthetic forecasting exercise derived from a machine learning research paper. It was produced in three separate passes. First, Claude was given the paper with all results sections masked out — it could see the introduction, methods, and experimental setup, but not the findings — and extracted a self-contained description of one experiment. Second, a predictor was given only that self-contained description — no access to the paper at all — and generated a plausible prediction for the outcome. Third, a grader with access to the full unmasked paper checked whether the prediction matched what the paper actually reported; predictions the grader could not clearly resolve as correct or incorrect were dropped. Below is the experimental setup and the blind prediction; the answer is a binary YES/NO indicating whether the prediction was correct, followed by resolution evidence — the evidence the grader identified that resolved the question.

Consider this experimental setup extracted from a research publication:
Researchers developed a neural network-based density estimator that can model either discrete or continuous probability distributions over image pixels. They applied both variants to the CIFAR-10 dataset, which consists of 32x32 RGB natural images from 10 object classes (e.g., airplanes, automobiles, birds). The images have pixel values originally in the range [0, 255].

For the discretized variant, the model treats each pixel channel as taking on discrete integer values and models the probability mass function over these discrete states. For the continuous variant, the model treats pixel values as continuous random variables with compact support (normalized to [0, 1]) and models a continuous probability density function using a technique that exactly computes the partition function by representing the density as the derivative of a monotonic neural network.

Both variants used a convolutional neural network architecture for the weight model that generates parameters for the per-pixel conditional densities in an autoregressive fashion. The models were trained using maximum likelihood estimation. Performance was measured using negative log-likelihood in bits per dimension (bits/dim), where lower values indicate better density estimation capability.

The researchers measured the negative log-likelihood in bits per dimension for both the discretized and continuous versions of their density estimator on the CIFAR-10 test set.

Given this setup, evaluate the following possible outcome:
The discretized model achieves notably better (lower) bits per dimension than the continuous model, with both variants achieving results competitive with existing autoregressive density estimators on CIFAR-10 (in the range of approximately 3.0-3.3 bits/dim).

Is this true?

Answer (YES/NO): NO